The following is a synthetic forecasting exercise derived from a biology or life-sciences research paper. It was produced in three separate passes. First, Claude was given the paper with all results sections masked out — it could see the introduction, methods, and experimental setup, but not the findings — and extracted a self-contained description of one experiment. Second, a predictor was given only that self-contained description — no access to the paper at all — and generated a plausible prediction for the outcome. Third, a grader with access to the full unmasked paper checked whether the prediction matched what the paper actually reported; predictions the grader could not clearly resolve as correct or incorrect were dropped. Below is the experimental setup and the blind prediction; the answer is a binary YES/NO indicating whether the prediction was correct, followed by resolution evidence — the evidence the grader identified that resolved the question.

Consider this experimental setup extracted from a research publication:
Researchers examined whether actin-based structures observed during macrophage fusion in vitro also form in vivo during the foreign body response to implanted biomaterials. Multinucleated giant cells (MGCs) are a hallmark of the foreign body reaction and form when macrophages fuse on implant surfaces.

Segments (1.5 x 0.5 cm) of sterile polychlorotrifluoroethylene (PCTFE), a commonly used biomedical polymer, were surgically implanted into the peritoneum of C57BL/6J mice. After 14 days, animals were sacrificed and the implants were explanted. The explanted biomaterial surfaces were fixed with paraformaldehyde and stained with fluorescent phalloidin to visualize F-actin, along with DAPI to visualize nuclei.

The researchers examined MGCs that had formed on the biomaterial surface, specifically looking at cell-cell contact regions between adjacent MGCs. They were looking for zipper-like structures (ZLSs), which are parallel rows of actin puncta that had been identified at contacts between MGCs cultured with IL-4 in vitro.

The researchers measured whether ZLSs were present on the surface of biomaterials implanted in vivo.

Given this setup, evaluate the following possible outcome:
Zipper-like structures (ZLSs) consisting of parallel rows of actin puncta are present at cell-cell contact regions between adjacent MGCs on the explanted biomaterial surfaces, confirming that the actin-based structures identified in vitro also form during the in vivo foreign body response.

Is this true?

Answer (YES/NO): YES